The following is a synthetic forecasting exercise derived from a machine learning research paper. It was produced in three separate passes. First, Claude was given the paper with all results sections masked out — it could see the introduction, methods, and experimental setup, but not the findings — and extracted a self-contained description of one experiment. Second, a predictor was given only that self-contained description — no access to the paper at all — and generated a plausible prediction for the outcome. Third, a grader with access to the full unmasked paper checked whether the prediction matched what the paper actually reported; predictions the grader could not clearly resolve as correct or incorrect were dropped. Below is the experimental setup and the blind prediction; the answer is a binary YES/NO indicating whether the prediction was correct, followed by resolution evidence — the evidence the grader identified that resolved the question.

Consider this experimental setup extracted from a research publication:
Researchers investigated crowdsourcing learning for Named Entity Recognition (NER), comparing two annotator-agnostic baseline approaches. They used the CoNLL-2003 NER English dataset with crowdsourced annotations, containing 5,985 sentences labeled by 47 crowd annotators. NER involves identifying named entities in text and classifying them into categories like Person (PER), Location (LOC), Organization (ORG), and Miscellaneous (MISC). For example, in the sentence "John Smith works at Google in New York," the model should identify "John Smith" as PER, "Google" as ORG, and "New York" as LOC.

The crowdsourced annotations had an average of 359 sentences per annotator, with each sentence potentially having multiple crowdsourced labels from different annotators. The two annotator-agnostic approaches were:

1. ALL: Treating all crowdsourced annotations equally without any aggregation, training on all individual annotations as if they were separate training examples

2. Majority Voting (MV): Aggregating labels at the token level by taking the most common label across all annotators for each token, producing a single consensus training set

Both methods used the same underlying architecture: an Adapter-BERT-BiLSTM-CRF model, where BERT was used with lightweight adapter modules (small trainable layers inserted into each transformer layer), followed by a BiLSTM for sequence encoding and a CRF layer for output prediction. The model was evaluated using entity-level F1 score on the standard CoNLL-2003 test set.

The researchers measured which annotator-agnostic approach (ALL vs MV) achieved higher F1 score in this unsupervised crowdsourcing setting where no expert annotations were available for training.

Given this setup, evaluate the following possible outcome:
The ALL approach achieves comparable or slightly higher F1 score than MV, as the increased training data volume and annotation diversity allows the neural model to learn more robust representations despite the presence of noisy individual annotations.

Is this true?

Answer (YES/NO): NO